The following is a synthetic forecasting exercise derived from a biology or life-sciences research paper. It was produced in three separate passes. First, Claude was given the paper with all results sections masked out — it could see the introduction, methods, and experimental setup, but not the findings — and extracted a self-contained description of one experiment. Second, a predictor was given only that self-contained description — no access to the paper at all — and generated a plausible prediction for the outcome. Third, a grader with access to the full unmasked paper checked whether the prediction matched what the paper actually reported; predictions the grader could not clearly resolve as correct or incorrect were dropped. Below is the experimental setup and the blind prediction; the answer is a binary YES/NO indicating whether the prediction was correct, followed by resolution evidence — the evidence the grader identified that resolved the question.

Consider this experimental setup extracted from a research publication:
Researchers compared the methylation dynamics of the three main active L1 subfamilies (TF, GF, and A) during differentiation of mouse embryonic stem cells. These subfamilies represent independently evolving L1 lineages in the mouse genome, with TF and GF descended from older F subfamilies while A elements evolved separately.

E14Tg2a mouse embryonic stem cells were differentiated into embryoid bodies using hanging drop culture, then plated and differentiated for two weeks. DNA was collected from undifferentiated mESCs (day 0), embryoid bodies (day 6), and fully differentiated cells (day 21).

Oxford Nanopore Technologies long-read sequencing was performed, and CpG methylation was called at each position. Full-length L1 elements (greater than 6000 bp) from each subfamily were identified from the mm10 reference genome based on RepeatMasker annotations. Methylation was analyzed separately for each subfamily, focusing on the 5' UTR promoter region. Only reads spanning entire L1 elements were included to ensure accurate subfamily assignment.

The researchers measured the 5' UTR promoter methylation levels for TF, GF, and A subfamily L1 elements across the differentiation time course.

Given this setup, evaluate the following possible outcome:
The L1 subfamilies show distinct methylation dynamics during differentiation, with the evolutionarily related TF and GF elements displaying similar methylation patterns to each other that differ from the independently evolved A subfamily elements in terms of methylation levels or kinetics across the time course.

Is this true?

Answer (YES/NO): NO